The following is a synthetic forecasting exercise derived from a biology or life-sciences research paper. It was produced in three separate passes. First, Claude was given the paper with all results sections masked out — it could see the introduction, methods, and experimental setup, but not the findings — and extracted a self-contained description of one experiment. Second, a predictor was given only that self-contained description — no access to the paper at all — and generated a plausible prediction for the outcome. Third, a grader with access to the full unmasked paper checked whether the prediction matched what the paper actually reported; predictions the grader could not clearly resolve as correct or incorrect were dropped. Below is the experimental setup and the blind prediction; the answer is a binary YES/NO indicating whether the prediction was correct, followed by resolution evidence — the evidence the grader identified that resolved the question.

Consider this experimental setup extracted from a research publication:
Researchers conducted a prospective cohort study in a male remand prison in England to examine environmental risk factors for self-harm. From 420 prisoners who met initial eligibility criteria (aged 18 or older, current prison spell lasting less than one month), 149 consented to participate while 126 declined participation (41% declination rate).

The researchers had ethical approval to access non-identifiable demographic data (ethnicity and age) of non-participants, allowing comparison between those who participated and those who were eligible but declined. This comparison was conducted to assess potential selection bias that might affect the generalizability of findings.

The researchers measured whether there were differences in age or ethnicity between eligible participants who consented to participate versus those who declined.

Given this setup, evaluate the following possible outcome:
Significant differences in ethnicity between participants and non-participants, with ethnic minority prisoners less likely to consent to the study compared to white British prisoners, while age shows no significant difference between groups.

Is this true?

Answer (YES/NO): NO